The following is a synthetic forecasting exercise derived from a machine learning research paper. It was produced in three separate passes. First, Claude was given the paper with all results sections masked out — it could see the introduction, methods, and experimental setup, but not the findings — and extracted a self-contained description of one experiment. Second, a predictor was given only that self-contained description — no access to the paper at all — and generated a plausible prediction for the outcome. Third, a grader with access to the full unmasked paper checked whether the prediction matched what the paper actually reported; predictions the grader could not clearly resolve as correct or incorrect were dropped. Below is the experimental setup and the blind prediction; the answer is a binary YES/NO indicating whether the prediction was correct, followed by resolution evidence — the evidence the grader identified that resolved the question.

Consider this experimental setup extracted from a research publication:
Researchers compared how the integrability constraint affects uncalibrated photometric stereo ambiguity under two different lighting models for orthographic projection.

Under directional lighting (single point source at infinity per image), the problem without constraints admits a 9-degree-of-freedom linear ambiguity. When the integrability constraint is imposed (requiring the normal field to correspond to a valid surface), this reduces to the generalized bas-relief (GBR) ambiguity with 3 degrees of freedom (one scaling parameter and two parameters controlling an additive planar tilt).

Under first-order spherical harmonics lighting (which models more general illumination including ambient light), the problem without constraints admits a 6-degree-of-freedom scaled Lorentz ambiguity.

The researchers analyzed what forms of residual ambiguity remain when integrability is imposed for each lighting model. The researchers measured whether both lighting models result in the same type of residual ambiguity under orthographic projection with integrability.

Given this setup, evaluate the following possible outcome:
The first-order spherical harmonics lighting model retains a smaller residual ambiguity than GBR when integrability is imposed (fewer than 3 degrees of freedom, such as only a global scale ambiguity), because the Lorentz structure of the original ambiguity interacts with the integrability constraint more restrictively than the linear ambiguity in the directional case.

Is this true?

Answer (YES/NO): NO